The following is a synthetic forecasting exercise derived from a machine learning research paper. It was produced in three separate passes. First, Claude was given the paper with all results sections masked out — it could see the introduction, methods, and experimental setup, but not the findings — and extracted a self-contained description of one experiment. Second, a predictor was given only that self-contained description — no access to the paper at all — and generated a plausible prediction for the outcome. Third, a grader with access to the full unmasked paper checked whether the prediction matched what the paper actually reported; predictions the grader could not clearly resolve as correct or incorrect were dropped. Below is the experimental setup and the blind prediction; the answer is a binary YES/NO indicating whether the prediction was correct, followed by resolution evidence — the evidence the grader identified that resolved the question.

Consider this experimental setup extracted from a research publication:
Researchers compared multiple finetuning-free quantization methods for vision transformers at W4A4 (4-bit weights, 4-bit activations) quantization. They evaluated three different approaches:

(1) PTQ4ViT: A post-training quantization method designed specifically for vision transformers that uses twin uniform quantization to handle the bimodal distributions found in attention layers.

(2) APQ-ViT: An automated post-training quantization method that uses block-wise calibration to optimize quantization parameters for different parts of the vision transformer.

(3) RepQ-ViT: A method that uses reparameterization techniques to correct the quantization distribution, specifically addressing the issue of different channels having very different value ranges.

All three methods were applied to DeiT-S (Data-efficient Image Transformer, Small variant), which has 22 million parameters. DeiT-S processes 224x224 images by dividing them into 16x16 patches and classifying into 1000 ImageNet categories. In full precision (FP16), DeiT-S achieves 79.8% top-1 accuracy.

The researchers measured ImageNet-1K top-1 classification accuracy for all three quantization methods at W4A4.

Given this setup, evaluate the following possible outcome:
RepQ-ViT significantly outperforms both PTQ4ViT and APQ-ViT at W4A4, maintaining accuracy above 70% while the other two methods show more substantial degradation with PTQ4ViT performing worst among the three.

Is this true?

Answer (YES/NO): NO